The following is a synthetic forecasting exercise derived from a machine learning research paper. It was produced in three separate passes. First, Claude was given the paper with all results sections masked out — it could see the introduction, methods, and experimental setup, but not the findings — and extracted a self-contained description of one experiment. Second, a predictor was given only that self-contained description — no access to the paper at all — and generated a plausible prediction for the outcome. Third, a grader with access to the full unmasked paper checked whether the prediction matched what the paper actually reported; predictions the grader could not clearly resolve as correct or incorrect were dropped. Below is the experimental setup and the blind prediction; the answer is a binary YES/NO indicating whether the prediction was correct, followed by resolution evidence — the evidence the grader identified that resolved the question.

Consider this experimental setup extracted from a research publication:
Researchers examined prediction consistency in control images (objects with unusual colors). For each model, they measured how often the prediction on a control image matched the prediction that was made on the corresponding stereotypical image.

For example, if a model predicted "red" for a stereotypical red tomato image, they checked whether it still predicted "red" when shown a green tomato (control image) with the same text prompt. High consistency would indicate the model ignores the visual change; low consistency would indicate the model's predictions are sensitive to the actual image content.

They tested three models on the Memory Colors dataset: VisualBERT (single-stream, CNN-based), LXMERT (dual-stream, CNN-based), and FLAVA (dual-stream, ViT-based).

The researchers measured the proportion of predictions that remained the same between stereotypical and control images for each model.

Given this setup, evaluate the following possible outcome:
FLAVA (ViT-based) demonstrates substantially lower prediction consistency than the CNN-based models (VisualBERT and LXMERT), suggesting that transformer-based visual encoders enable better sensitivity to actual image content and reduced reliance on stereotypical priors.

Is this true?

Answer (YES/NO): YES